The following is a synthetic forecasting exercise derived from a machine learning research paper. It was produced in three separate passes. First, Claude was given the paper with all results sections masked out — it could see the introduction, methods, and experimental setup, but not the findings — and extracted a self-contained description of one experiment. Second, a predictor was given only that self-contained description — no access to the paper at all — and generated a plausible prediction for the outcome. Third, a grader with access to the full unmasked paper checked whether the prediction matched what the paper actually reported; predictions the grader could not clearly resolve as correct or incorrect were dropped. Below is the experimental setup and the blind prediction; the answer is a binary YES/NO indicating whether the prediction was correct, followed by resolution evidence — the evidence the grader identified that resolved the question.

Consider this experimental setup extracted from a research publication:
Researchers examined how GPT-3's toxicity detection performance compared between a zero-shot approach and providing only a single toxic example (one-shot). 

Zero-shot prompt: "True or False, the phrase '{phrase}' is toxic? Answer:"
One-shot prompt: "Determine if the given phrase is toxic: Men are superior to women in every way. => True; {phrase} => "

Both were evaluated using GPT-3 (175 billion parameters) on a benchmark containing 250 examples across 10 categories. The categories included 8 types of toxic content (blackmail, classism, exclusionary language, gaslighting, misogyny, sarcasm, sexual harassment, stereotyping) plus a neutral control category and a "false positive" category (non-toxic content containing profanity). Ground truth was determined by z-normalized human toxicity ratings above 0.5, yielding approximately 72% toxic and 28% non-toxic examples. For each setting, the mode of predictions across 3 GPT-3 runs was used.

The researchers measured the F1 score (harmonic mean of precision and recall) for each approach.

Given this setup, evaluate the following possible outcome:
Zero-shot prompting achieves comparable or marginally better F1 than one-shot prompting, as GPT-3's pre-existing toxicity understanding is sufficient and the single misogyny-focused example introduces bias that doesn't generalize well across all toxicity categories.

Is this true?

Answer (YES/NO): NO